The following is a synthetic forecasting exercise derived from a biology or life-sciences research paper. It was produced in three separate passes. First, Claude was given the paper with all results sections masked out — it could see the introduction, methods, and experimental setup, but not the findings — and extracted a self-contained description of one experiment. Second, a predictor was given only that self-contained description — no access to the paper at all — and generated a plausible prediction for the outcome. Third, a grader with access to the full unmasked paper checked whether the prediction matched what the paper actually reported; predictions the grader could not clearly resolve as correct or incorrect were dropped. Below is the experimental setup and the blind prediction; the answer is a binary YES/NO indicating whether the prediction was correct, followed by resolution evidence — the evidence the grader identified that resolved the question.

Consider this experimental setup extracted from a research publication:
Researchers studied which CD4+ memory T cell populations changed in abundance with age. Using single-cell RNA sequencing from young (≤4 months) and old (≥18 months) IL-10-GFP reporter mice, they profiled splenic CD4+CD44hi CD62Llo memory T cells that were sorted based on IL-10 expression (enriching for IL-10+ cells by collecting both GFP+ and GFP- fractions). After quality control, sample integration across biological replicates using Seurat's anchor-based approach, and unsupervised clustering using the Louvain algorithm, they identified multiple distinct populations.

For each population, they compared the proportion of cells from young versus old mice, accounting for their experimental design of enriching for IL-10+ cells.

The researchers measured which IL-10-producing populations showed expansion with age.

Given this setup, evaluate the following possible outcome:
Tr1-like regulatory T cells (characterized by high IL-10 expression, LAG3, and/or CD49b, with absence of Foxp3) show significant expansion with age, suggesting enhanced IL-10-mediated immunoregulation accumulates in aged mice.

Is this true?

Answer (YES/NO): NO